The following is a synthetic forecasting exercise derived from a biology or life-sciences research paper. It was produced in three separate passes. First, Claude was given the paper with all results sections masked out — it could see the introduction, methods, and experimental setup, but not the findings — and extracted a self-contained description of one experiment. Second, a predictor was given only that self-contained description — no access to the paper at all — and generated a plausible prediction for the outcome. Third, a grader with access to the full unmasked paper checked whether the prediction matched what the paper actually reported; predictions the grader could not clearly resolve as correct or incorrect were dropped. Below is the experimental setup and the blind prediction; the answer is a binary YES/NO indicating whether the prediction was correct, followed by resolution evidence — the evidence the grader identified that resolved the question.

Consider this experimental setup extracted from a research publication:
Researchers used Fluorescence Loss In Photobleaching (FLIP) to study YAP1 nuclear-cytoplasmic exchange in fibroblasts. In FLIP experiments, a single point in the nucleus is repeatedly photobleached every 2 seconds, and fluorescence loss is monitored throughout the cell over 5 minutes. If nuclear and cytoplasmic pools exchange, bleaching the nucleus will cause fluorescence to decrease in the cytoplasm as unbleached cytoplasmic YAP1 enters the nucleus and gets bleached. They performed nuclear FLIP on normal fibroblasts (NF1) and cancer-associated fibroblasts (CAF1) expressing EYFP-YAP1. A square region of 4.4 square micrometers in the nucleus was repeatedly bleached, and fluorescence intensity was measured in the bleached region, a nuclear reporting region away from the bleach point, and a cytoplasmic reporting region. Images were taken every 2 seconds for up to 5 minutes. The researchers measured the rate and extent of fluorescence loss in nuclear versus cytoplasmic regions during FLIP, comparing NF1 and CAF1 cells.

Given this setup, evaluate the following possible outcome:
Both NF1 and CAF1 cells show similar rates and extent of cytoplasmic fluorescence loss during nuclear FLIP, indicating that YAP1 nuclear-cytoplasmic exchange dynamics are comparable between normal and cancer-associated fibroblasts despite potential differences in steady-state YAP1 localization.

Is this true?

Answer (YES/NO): NO